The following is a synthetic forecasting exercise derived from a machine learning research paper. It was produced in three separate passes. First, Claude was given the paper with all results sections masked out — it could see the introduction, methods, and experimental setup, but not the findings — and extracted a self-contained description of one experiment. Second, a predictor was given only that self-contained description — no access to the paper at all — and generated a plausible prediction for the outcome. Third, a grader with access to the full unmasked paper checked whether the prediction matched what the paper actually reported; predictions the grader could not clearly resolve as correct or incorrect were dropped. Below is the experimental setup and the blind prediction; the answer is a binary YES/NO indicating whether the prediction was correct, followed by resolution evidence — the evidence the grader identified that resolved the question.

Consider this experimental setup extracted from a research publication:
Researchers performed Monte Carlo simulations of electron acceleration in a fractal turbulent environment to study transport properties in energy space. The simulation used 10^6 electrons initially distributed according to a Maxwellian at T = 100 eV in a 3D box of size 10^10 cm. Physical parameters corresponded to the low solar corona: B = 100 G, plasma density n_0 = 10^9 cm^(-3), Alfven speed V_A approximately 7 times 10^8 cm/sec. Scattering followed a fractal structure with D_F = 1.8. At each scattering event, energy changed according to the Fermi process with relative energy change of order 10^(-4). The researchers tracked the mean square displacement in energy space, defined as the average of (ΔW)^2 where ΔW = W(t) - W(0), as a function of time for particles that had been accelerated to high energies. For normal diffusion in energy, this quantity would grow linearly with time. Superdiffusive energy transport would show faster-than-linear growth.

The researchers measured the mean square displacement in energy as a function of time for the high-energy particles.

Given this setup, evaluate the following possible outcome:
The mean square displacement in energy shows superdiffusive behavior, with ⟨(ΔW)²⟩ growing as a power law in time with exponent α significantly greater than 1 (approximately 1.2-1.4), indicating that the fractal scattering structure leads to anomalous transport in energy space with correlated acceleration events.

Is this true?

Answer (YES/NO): YES